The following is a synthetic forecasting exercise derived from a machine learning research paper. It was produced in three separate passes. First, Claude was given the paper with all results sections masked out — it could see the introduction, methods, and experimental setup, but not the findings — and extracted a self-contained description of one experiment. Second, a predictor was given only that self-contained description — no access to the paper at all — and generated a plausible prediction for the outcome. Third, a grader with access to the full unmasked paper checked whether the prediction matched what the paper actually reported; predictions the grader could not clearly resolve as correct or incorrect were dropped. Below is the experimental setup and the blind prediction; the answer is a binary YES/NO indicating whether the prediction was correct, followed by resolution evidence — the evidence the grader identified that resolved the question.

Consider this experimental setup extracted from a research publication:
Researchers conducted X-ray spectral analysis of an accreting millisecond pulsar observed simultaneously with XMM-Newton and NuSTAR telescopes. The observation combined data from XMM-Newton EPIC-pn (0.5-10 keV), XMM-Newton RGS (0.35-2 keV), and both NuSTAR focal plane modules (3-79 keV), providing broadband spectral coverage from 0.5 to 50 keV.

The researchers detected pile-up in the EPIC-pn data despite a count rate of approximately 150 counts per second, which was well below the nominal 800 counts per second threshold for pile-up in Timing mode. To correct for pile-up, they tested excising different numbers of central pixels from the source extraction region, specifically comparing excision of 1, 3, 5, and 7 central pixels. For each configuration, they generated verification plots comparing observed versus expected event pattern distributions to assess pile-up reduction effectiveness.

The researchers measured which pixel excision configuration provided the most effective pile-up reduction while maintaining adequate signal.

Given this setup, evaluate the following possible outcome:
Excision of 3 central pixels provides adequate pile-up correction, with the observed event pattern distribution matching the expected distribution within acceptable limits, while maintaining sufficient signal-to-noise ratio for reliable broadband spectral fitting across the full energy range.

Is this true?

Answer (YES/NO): YES